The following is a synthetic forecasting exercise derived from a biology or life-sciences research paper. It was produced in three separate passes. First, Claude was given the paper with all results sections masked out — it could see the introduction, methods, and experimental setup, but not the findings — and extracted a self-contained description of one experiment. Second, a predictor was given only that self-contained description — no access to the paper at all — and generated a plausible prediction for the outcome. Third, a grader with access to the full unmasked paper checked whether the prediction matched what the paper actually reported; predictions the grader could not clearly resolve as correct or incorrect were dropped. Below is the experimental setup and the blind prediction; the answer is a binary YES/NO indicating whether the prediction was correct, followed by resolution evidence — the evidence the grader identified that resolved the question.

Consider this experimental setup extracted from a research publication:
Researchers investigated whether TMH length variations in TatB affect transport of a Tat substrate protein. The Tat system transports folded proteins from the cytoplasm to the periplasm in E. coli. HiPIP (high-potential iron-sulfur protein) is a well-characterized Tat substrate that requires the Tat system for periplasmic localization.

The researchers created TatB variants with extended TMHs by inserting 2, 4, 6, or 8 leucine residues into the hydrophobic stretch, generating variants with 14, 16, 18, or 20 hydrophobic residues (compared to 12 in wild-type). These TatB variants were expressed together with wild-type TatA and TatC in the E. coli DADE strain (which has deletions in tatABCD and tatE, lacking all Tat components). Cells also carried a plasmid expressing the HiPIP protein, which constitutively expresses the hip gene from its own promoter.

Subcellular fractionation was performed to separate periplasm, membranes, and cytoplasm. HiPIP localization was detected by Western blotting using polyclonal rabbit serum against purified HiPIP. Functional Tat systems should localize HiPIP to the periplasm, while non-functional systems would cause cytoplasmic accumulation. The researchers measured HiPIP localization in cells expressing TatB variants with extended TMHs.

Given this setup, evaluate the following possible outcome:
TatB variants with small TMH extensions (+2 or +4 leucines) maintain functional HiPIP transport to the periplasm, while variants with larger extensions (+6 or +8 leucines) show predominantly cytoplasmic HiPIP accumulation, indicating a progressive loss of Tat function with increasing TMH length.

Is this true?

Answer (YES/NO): NO